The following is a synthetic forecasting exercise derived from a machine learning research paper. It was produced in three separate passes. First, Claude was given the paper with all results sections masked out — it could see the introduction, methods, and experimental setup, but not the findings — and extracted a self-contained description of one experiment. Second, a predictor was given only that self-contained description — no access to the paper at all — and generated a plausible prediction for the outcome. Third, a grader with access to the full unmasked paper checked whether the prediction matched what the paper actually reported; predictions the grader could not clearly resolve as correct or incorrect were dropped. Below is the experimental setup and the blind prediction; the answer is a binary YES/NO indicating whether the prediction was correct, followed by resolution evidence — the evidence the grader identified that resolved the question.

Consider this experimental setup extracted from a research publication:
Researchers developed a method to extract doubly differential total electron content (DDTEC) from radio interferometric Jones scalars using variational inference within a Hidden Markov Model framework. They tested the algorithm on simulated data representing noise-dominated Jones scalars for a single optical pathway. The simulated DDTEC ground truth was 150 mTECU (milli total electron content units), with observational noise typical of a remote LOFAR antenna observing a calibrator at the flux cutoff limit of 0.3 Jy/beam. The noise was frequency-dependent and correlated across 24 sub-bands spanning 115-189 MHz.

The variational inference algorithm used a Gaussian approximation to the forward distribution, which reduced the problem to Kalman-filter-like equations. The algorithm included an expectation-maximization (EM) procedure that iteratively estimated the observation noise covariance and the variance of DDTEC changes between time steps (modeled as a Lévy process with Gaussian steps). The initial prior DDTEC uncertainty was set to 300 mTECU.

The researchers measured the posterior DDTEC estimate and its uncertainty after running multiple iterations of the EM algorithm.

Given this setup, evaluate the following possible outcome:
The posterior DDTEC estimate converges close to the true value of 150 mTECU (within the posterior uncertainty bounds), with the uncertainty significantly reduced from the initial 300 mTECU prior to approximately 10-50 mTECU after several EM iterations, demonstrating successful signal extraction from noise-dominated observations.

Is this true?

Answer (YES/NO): NO